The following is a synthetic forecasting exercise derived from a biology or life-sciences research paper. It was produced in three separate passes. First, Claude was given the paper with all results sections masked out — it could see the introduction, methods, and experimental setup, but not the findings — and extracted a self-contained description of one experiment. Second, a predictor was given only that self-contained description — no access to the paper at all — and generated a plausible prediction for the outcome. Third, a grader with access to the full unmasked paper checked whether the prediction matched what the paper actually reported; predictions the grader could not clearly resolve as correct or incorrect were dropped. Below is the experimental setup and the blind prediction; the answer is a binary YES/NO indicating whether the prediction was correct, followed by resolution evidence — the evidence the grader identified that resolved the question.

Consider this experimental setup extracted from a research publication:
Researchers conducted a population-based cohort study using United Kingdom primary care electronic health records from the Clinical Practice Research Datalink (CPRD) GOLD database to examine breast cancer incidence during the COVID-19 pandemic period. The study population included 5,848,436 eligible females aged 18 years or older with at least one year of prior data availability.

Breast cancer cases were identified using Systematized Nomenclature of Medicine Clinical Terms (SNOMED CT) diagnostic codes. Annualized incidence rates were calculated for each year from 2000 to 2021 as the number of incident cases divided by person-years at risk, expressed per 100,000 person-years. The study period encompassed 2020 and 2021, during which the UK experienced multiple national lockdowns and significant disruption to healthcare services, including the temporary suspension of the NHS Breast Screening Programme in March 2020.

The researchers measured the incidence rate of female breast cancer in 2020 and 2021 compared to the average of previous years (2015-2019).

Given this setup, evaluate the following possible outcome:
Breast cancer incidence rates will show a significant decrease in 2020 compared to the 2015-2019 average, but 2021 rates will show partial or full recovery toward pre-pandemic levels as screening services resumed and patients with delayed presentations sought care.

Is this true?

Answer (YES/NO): YES